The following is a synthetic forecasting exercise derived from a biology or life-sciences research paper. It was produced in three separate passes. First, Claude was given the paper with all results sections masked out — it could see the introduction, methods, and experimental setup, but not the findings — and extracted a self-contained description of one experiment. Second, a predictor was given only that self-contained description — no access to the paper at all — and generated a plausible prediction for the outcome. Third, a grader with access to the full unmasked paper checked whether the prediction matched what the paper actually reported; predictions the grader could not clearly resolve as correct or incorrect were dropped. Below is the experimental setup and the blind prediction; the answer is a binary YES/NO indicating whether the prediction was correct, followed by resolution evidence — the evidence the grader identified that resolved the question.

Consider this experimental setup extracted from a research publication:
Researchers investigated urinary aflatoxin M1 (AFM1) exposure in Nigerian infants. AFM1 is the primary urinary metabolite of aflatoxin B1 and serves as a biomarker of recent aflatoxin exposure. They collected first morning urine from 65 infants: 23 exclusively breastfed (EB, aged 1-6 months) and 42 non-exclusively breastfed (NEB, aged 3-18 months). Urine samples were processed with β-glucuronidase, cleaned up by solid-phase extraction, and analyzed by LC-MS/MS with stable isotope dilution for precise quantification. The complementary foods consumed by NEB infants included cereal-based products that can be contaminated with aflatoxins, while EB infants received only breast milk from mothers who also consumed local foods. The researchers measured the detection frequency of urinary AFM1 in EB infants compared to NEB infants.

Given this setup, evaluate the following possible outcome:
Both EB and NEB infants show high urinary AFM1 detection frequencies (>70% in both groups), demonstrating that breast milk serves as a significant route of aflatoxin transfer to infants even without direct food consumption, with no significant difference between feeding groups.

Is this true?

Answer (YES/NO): NO